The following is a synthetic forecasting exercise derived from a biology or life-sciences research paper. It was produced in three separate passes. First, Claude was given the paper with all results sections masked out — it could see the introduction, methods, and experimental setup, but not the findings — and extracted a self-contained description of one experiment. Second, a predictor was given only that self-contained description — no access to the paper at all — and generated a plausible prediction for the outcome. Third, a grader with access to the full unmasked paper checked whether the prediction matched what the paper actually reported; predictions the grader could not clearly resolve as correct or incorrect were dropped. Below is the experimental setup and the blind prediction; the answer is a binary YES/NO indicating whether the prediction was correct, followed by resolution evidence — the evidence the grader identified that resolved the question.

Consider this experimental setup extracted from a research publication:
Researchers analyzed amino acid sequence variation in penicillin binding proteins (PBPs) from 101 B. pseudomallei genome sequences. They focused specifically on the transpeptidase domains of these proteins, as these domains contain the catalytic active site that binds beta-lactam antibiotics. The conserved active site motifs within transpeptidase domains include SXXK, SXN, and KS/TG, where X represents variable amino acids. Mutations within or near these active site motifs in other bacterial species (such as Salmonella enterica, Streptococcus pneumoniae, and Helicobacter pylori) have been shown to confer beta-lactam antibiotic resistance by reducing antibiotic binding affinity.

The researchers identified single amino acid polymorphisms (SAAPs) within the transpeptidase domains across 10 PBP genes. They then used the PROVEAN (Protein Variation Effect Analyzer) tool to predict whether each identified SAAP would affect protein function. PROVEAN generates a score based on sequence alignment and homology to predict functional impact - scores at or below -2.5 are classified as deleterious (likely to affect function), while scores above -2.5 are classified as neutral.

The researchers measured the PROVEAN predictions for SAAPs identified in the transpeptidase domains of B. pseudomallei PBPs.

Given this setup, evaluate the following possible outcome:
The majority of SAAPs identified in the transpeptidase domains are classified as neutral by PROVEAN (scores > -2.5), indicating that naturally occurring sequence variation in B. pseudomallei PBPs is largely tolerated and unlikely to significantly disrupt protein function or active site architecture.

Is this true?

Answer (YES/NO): NO